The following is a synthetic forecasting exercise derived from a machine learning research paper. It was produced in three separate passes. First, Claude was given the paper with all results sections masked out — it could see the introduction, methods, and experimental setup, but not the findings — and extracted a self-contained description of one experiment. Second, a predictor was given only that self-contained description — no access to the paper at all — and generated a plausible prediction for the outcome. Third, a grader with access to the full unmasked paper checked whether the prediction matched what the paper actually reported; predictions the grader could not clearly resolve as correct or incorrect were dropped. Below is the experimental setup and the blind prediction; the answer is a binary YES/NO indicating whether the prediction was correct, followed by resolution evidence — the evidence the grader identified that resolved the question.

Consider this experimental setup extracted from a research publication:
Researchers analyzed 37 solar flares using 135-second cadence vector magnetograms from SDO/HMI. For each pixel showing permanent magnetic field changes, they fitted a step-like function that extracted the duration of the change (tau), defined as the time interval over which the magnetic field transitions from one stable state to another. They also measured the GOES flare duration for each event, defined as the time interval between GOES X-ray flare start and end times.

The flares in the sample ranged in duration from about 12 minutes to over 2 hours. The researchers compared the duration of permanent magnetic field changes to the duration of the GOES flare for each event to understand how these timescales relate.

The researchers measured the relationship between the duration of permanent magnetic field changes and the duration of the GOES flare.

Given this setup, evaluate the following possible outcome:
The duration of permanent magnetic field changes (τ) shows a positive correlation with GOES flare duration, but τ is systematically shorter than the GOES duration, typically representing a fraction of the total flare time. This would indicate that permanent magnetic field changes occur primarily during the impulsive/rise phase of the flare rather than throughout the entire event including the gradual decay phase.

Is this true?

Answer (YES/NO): YES